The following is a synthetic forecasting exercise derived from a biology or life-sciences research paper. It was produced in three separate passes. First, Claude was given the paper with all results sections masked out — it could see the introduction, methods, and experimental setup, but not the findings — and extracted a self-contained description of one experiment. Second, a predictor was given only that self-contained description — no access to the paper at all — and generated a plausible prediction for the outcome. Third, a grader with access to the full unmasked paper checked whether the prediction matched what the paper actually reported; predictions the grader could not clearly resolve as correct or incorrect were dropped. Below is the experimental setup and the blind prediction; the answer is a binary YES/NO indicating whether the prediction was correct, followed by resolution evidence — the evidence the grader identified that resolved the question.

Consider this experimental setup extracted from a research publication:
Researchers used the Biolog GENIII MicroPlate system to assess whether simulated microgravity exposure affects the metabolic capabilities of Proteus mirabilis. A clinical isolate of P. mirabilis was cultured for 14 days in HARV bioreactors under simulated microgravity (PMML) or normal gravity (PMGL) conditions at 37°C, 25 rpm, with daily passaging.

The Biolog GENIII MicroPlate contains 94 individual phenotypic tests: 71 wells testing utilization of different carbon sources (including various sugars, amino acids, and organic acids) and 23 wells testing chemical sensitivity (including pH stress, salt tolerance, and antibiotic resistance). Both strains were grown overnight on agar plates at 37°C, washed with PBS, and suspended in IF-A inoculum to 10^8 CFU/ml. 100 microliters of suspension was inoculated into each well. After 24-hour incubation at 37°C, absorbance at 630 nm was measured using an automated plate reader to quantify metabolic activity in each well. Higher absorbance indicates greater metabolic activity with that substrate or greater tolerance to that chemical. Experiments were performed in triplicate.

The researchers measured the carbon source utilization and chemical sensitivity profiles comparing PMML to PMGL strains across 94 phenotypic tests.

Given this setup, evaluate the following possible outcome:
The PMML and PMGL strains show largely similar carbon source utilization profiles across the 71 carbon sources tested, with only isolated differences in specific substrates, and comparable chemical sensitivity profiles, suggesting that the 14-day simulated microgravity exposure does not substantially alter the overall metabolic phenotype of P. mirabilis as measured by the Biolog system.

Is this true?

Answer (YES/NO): YES